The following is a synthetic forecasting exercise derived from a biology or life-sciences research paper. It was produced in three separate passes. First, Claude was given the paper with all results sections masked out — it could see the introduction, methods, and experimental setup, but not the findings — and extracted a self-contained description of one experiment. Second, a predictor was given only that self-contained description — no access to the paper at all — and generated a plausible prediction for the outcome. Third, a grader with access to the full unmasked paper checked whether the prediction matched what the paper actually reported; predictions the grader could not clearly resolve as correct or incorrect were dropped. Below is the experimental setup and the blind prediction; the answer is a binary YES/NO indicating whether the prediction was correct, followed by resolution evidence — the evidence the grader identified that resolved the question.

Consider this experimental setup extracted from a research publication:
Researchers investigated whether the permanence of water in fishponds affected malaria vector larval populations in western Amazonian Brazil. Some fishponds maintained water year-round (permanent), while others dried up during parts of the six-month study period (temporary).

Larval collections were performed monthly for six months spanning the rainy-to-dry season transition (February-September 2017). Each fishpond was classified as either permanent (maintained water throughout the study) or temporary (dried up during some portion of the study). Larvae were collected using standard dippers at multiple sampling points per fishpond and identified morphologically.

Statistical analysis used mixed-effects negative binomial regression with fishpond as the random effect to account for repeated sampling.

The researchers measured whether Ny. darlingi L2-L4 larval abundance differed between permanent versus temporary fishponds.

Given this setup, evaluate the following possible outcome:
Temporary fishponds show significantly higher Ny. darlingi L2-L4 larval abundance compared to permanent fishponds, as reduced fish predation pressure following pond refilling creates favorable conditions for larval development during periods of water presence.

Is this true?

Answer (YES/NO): NO